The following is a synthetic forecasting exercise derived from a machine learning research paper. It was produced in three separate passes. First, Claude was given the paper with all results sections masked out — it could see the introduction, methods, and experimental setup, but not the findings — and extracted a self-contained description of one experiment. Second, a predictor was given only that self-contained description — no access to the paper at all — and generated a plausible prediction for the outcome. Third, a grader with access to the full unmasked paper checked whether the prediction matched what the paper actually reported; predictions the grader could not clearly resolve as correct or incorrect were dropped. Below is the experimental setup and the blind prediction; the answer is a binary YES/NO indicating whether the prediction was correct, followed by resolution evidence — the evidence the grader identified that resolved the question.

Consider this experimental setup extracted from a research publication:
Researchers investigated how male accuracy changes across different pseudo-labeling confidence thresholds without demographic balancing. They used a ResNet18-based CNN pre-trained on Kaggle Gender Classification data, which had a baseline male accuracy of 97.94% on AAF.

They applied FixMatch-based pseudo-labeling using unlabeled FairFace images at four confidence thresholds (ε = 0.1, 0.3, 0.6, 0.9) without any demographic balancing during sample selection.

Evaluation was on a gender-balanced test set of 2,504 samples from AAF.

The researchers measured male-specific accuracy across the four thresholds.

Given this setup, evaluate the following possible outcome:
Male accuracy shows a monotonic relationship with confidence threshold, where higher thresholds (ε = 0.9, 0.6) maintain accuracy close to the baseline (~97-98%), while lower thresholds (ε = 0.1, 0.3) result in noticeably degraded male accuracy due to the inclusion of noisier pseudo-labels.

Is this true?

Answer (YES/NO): NO